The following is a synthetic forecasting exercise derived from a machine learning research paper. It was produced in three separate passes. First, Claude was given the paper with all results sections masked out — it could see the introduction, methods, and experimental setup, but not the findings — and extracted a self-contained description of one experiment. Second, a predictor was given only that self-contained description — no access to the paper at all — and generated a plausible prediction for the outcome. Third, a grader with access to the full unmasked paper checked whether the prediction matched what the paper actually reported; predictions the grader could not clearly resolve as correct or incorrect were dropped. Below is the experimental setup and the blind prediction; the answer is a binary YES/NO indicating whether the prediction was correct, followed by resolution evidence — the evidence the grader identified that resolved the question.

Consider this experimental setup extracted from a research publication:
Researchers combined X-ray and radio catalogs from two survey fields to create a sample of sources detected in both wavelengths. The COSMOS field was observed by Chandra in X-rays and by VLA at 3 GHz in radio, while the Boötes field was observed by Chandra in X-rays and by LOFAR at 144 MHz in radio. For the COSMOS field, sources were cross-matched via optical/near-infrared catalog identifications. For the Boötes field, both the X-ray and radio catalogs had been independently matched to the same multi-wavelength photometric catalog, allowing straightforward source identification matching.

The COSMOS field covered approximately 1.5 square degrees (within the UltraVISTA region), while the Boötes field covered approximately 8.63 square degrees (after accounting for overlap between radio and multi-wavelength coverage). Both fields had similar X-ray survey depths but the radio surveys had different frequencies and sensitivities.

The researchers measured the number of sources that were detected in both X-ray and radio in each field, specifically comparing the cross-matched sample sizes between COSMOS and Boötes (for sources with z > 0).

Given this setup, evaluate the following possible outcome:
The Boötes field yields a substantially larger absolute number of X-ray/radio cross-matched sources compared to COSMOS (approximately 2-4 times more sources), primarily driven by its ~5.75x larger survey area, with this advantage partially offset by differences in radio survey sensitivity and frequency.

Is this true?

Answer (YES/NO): YES